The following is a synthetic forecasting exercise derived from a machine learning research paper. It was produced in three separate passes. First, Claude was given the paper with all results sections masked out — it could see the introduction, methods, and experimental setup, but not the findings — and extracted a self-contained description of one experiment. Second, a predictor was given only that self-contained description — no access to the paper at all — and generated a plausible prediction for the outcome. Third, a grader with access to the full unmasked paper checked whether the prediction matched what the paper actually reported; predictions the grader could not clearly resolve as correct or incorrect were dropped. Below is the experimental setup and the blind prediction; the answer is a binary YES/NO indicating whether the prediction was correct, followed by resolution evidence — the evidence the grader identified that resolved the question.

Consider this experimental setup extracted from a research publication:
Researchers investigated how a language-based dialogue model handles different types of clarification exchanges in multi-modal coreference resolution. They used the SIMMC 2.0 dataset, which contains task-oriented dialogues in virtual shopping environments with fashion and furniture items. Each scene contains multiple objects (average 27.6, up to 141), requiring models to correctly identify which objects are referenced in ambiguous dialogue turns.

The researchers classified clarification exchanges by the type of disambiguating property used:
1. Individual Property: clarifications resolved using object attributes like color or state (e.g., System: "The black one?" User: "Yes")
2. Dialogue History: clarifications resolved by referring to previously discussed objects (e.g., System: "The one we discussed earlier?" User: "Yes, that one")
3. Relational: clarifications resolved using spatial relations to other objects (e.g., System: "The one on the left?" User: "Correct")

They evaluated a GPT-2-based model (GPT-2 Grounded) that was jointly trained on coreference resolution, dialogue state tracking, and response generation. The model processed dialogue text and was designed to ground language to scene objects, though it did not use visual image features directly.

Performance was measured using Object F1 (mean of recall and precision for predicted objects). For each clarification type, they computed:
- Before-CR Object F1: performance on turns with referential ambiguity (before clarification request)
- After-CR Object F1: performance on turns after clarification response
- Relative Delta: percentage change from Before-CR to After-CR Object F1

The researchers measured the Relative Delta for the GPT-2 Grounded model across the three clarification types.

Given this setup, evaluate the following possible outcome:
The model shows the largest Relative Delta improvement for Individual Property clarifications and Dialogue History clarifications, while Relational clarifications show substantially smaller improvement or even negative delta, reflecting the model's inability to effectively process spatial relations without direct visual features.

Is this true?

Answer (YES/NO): NO